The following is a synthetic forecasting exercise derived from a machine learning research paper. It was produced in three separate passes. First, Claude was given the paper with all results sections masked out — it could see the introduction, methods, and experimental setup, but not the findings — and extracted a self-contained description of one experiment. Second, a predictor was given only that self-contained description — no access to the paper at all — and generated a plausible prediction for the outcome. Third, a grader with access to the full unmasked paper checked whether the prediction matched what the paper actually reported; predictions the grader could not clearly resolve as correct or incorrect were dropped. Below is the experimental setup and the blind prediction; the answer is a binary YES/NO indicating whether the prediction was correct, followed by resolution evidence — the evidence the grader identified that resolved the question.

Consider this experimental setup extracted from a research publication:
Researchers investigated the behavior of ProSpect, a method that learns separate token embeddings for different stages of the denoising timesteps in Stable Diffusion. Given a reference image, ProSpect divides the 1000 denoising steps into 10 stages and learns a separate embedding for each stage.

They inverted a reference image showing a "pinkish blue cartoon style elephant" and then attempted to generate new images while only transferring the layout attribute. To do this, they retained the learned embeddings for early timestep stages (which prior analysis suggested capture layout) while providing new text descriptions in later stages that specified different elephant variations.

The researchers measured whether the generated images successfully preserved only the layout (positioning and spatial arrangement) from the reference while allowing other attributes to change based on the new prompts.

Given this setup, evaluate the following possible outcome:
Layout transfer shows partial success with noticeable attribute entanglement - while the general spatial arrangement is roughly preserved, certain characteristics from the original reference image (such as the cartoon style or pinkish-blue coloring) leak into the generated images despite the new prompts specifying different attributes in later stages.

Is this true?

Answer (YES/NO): YES